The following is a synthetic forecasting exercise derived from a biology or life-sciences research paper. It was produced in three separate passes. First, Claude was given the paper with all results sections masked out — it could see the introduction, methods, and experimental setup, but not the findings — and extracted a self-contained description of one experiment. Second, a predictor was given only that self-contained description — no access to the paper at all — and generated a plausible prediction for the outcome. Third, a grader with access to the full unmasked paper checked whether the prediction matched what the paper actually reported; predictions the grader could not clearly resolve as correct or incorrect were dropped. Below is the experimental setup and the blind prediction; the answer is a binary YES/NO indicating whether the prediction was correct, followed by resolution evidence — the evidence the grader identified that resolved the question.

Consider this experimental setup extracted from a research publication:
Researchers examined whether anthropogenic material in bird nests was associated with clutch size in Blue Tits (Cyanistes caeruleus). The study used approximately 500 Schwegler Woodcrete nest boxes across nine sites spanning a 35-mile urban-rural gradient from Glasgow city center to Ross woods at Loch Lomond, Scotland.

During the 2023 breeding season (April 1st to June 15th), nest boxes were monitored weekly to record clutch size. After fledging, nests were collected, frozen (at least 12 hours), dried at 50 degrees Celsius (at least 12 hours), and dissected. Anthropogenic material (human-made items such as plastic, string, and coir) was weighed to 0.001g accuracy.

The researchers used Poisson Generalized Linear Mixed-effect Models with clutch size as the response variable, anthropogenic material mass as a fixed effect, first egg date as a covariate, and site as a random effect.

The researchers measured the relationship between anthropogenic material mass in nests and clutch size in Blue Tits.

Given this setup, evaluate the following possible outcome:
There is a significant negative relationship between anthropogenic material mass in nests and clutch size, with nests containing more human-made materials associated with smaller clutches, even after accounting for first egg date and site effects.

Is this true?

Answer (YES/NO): NO